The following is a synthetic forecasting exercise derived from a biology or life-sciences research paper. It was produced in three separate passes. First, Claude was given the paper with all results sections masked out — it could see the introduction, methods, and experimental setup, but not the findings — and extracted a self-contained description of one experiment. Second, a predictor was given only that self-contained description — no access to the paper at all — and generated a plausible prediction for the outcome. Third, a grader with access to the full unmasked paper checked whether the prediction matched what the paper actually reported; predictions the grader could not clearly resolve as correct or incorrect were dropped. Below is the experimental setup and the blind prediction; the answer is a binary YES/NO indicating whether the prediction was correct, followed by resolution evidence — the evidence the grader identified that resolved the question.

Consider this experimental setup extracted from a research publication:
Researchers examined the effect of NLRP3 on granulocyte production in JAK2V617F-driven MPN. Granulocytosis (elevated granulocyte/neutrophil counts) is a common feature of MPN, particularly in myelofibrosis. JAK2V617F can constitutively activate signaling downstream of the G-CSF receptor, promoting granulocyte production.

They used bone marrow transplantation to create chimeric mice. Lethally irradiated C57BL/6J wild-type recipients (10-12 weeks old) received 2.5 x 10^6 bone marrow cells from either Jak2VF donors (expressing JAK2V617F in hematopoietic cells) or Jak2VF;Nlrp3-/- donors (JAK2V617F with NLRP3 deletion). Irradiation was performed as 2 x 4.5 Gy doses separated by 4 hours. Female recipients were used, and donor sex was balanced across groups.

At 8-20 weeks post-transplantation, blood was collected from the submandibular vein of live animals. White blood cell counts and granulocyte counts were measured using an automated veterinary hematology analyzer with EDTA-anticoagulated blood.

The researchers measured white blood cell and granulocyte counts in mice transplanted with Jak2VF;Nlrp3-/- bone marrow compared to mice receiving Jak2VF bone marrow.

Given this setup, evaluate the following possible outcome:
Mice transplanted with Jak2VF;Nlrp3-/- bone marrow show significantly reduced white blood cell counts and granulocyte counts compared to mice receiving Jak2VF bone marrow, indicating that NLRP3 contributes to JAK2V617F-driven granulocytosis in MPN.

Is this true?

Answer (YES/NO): YES